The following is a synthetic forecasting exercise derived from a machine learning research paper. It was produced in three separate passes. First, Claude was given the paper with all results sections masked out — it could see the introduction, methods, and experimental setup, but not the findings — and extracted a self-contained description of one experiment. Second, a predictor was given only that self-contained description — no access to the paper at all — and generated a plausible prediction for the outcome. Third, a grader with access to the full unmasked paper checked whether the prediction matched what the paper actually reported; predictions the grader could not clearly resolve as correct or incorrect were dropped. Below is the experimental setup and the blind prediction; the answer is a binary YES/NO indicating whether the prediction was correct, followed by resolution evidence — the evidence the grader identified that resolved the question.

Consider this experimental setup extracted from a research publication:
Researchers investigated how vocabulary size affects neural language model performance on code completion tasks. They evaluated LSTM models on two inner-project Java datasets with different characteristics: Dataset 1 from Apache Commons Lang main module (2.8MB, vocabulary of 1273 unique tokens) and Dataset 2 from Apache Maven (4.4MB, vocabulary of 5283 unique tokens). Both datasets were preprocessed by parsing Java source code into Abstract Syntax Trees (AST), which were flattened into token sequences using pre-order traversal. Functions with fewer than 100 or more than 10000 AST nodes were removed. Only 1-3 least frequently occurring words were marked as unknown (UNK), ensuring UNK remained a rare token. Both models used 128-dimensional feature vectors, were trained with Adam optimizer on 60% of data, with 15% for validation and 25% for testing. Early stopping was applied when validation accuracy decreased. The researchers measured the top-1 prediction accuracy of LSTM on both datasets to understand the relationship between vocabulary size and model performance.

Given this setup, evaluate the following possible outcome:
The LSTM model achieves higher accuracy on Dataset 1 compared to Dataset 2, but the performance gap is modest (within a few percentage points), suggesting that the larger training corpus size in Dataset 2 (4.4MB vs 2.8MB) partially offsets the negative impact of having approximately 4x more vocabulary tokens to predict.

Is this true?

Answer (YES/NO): NO